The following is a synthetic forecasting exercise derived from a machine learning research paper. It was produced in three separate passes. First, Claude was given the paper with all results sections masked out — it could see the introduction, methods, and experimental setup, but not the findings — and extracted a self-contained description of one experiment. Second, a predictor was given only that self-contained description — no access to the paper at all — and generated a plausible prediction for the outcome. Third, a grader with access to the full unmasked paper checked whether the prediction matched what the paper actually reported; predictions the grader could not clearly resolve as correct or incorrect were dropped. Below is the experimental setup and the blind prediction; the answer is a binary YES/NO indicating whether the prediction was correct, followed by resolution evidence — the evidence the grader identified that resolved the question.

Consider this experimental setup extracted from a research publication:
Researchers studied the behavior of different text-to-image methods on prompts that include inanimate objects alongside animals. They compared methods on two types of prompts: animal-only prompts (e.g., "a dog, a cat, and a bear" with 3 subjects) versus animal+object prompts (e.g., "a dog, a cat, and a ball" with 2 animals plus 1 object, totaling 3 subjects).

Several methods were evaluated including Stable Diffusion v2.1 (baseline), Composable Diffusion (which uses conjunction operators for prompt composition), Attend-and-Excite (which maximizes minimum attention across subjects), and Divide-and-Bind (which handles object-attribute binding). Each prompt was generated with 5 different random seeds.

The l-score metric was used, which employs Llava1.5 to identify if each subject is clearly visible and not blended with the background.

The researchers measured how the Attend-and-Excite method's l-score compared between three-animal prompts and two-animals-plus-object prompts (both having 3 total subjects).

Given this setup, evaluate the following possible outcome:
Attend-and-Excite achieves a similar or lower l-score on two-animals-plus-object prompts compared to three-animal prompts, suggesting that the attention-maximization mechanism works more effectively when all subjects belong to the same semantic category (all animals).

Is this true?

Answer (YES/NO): NO